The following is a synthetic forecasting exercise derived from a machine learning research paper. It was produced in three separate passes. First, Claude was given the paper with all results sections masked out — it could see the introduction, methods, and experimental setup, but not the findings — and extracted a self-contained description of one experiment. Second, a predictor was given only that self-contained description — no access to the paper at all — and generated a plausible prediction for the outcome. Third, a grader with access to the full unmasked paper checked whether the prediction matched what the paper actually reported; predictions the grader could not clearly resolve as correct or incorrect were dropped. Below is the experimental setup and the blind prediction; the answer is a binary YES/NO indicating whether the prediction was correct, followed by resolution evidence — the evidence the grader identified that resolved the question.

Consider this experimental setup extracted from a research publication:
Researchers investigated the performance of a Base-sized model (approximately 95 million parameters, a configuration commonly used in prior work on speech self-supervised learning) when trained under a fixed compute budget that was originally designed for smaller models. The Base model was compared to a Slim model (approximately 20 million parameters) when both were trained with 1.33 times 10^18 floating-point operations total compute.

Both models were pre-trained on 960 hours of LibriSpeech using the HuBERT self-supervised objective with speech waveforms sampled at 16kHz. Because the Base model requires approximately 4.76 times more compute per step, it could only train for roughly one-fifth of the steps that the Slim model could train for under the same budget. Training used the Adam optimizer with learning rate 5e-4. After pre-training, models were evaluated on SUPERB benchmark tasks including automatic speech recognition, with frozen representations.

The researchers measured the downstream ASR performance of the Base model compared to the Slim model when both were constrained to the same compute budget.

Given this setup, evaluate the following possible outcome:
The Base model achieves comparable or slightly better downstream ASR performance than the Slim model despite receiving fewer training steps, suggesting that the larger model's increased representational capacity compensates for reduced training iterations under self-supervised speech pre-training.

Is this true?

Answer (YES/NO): NO